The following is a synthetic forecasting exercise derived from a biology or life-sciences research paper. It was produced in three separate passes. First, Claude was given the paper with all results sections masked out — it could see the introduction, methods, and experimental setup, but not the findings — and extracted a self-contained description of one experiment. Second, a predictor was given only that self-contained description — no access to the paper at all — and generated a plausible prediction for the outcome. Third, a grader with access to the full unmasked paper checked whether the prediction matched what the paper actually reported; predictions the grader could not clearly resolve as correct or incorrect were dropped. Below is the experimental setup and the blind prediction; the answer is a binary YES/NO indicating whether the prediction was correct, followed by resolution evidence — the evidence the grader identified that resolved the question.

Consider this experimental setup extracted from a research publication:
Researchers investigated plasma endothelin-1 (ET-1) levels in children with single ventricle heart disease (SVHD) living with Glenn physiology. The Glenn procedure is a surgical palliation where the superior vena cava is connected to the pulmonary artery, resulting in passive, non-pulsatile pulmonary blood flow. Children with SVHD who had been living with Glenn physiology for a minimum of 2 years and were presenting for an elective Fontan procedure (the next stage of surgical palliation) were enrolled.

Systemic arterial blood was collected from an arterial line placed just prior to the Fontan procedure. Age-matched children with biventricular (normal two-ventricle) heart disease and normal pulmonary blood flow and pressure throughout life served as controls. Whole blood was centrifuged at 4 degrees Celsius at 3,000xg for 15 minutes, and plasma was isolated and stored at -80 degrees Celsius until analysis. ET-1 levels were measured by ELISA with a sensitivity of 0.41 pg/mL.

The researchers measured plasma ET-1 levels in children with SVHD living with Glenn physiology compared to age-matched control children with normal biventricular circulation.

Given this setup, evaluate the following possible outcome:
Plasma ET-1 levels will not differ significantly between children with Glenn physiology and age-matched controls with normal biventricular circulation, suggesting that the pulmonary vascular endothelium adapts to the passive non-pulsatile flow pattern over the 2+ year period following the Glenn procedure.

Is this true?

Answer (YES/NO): NO